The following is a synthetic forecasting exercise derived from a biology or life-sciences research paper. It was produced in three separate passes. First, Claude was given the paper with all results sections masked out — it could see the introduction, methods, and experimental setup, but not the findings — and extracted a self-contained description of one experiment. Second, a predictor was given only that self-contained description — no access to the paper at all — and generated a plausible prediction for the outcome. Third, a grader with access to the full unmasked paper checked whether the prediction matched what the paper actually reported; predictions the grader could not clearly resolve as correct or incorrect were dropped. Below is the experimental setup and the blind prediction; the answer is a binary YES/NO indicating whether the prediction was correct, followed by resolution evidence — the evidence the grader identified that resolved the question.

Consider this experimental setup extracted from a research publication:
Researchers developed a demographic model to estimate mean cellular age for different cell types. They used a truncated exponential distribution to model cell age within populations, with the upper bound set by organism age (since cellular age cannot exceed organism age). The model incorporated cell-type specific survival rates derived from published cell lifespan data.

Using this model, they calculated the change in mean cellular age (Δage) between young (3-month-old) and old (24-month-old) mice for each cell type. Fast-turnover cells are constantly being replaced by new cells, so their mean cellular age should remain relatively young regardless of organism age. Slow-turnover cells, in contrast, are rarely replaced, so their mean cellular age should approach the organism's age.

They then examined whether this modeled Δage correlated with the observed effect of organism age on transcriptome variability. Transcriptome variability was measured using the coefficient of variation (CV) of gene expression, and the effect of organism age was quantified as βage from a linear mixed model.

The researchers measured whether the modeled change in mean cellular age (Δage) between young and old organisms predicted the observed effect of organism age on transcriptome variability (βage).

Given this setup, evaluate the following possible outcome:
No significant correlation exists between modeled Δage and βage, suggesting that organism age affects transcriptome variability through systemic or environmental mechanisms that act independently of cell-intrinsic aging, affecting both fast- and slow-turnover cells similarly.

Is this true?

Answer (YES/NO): NO